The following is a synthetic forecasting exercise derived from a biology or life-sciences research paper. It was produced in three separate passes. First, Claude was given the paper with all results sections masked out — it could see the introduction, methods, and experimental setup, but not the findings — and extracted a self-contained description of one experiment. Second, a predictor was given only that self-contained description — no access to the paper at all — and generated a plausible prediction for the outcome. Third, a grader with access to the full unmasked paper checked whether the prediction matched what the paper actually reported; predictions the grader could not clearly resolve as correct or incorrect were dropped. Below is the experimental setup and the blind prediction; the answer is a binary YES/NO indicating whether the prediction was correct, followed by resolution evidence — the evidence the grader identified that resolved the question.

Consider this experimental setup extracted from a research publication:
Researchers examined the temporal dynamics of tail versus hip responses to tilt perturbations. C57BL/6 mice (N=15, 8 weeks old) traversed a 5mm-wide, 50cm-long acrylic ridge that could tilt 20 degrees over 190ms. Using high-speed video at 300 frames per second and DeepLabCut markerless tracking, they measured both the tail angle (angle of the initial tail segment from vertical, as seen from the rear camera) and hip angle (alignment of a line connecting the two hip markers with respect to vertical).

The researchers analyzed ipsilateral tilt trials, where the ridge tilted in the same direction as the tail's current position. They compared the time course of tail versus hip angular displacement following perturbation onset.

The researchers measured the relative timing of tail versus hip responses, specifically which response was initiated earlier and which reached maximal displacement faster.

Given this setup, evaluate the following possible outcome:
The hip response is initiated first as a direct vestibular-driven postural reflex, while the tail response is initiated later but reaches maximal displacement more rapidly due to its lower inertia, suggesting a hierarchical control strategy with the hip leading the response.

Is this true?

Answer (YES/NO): NO